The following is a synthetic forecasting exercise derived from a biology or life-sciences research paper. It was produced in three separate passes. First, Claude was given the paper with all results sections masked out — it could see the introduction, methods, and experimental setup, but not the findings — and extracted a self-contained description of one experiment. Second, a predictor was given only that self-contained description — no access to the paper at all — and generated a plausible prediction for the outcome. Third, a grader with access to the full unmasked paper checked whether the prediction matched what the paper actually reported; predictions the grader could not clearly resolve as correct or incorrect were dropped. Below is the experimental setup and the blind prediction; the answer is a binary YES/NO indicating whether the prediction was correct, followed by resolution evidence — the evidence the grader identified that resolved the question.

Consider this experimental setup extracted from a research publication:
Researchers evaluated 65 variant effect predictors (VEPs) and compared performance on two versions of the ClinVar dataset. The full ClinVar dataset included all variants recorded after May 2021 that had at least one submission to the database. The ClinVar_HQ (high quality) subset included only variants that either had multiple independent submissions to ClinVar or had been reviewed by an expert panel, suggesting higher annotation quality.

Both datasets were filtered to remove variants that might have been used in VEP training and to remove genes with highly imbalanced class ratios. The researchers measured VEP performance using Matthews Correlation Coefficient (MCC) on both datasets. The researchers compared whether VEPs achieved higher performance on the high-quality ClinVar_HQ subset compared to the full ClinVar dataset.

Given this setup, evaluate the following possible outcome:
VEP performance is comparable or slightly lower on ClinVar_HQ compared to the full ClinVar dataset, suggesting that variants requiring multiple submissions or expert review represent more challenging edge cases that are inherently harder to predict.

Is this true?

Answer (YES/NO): YES